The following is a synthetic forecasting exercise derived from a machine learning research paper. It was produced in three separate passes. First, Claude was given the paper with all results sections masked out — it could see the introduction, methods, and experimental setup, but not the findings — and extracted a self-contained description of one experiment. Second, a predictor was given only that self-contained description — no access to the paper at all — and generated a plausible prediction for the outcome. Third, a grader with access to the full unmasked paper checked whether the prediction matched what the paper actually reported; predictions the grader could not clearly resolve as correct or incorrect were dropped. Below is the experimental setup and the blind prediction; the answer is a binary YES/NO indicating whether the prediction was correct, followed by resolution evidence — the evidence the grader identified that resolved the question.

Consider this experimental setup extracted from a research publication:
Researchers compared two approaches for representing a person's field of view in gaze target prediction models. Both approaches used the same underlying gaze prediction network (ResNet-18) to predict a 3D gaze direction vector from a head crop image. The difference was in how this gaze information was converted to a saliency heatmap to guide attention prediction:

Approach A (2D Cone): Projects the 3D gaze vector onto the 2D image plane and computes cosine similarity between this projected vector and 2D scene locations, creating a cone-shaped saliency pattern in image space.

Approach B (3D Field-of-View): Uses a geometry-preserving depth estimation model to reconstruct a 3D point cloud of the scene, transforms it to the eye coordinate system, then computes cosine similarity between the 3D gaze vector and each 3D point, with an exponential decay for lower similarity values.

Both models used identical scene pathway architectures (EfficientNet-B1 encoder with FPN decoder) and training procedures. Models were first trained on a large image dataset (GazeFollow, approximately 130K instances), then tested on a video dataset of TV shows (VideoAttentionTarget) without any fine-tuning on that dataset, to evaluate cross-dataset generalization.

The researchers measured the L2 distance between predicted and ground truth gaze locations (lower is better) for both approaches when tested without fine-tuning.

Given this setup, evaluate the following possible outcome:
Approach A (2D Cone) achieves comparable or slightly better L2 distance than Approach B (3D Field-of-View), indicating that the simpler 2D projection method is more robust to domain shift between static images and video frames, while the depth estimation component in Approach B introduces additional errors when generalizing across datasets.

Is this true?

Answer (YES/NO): NO